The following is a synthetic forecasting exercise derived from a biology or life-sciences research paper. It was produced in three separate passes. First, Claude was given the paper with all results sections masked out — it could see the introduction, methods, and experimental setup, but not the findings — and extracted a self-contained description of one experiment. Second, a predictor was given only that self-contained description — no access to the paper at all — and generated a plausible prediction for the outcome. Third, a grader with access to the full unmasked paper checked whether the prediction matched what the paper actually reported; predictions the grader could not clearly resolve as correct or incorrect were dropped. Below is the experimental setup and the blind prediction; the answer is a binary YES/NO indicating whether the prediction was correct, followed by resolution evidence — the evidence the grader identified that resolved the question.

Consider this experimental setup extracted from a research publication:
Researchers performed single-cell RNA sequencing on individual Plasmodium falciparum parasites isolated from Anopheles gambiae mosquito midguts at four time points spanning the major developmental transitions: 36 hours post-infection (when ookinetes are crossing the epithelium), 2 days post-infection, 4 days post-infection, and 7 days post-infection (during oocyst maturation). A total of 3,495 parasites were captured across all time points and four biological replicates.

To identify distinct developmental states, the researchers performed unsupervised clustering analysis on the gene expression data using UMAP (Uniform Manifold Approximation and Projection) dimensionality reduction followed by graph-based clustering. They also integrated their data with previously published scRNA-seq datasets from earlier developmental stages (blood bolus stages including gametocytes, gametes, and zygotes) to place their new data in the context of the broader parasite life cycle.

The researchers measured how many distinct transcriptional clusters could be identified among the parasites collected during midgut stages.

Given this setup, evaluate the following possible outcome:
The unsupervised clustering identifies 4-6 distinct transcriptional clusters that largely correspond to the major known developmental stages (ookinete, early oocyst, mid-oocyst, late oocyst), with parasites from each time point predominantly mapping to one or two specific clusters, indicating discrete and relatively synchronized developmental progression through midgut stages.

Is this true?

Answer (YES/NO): NO